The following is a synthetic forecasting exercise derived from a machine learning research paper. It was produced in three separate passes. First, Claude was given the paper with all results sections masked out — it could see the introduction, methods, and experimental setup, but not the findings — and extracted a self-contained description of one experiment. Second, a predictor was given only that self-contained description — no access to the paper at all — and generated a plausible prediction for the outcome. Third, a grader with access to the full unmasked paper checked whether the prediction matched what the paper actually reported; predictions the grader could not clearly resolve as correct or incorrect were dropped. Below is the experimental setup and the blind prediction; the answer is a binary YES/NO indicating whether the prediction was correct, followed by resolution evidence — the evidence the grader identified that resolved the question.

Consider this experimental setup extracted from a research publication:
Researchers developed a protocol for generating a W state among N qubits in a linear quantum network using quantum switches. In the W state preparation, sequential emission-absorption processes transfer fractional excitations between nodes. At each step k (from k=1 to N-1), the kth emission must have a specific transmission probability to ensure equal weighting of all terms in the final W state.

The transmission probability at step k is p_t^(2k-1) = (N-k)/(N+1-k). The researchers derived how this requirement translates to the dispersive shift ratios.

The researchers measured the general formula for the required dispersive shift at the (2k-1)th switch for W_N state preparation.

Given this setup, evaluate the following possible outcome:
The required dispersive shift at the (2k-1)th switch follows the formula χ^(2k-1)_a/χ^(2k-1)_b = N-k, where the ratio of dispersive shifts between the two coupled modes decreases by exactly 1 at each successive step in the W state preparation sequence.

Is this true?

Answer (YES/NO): NO